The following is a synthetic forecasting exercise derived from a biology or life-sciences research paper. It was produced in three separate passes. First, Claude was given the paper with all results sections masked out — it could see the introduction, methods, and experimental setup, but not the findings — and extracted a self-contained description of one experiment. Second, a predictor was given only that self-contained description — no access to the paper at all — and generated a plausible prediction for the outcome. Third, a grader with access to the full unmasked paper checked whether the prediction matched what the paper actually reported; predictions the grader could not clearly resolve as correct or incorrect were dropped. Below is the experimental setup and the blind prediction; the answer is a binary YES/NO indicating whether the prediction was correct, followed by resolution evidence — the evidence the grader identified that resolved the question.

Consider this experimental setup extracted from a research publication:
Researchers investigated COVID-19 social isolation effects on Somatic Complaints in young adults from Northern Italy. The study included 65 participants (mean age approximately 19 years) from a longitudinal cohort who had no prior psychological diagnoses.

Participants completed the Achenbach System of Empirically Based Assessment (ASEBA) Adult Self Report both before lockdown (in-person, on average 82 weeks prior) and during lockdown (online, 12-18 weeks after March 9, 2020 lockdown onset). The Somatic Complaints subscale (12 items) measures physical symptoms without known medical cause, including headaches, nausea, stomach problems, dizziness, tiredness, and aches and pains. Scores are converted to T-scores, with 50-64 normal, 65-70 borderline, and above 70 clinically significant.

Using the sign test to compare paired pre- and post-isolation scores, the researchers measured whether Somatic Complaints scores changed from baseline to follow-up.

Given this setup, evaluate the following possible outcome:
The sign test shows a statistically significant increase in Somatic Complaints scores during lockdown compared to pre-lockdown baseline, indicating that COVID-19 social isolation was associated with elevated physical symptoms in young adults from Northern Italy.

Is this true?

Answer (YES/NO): NO